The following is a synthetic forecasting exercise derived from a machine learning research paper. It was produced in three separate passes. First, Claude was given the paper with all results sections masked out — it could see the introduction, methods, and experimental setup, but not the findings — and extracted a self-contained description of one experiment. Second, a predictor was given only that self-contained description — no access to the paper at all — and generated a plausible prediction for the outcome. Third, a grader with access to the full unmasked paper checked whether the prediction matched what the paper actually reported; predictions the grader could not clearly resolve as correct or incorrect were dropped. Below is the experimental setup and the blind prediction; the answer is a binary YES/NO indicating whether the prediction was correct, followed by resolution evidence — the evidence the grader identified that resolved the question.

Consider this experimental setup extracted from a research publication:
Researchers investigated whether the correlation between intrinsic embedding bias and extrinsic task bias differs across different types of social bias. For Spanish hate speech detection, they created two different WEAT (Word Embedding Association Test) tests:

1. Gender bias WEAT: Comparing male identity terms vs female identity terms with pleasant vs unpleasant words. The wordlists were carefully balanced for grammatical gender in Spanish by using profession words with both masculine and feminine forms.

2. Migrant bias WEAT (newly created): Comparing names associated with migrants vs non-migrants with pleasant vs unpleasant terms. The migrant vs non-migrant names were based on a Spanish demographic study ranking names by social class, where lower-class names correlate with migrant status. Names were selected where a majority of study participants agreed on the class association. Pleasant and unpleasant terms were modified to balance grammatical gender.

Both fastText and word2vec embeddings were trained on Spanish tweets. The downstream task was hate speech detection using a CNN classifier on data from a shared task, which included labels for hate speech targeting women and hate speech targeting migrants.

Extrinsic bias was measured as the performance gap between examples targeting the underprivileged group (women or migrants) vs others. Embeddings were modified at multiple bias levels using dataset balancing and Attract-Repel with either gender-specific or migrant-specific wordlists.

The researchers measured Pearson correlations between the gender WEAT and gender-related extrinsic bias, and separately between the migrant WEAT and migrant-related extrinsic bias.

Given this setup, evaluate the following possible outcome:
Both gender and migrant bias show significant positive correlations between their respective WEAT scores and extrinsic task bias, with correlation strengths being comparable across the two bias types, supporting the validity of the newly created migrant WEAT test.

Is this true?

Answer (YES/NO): NO